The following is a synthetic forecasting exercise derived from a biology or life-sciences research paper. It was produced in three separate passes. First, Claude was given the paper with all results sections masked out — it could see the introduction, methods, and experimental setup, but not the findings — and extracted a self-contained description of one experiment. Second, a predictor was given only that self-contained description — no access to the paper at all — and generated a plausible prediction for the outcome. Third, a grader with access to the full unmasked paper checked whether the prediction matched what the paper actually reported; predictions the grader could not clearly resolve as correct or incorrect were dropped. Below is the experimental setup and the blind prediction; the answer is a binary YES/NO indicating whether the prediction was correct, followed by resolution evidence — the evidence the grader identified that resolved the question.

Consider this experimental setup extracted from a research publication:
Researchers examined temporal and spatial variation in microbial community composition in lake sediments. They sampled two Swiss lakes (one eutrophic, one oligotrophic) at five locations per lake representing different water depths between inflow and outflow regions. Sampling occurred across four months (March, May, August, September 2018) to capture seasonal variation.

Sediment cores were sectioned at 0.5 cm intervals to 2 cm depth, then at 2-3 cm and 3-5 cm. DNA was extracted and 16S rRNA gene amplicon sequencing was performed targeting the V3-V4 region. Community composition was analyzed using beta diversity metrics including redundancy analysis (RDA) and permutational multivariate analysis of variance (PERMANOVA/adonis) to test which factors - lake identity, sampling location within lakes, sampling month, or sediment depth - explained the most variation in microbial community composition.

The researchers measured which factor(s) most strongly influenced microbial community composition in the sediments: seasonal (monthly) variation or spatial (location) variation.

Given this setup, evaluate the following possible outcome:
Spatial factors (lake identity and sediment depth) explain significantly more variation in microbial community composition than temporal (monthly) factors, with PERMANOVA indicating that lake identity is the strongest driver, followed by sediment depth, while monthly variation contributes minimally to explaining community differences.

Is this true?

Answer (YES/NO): NO